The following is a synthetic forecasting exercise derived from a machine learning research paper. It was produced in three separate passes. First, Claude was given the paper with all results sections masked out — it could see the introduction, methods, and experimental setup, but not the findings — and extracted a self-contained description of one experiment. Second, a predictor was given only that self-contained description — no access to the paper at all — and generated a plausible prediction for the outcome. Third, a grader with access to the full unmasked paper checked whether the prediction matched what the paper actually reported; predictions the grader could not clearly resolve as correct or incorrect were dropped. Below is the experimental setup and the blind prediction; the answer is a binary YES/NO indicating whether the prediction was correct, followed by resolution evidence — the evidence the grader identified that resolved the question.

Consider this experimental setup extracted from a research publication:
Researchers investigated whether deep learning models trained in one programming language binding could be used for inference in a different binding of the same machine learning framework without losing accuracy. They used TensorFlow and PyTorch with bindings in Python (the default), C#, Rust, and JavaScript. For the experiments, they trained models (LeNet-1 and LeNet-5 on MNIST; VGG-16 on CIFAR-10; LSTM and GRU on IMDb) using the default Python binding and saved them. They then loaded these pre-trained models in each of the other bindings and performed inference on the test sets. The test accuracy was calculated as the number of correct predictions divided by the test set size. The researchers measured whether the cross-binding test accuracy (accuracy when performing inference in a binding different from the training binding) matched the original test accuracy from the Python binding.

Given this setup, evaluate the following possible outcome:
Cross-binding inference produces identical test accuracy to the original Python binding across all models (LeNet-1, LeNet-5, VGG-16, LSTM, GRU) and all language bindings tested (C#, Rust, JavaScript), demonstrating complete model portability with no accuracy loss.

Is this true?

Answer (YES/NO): NO